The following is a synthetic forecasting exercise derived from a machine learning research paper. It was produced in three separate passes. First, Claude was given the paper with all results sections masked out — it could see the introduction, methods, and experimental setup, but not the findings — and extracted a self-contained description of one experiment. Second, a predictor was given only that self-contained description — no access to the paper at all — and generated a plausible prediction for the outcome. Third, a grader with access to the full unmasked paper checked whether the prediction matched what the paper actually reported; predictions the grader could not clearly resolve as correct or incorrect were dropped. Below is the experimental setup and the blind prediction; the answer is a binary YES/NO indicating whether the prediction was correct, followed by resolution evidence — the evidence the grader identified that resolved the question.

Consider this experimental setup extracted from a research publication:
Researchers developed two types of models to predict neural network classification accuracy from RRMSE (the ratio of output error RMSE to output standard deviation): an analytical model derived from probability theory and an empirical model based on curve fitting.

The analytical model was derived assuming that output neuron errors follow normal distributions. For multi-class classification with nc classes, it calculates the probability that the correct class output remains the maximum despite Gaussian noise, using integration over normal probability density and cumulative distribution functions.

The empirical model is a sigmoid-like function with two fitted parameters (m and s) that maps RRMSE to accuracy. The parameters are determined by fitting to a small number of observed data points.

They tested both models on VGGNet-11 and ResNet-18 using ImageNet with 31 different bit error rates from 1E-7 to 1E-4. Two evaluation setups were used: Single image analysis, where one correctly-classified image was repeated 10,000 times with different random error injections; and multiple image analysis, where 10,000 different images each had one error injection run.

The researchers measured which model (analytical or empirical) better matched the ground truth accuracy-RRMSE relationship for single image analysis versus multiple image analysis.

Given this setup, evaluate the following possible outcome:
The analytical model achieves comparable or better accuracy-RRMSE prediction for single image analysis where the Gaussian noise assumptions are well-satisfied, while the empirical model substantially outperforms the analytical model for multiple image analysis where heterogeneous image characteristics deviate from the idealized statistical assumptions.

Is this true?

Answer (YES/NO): NO